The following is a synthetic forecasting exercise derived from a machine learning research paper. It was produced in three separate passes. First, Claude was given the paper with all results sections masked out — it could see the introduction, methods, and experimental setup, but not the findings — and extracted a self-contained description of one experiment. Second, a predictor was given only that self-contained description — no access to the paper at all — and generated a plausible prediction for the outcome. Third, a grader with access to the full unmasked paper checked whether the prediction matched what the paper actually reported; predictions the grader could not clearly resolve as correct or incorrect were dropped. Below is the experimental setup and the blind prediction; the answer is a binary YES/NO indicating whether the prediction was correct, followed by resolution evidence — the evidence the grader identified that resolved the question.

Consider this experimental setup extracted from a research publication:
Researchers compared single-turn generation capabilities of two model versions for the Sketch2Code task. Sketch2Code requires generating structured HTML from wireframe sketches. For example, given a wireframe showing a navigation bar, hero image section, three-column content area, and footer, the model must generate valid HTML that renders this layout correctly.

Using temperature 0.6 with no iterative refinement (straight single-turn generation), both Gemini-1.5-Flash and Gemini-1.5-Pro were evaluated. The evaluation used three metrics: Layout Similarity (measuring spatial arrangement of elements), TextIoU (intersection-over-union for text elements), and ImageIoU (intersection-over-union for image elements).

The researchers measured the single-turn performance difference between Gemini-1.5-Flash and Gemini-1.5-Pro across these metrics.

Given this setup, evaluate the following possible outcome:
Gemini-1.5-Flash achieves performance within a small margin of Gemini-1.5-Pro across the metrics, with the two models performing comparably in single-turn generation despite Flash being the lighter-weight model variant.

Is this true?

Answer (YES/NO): NO